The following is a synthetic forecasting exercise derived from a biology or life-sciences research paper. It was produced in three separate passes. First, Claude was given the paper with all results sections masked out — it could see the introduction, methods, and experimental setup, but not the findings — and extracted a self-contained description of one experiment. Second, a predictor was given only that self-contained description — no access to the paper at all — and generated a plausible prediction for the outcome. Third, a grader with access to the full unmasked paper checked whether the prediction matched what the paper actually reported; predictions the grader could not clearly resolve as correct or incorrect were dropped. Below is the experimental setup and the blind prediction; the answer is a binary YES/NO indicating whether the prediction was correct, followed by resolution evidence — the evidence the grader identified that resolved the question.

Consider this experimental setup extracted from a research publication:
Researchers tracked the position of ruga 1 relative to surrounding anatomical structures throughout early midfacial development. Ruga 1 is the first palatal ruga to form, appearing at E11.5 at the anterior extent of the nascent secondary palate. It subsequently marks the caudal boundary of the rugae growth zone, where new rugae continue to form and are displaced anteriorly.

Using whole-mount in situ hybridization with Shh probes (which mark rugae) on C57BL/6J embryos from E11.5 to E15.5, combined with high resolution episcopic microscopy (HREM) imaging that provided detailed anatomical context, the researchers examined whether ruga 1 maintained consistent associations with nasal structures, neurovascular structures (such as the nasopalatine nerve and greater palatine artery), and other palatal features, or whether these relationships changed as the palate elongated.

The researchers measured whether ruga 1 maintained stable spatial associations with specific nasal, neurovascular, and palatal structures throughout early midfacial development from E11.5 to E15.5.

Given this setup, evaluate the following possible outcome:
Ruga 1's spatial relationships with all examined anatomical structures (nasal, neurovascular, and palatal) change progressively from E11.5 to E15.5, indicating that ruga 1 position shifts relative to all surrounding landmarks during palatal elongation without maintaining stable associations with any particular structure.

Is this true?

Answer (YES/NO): NO